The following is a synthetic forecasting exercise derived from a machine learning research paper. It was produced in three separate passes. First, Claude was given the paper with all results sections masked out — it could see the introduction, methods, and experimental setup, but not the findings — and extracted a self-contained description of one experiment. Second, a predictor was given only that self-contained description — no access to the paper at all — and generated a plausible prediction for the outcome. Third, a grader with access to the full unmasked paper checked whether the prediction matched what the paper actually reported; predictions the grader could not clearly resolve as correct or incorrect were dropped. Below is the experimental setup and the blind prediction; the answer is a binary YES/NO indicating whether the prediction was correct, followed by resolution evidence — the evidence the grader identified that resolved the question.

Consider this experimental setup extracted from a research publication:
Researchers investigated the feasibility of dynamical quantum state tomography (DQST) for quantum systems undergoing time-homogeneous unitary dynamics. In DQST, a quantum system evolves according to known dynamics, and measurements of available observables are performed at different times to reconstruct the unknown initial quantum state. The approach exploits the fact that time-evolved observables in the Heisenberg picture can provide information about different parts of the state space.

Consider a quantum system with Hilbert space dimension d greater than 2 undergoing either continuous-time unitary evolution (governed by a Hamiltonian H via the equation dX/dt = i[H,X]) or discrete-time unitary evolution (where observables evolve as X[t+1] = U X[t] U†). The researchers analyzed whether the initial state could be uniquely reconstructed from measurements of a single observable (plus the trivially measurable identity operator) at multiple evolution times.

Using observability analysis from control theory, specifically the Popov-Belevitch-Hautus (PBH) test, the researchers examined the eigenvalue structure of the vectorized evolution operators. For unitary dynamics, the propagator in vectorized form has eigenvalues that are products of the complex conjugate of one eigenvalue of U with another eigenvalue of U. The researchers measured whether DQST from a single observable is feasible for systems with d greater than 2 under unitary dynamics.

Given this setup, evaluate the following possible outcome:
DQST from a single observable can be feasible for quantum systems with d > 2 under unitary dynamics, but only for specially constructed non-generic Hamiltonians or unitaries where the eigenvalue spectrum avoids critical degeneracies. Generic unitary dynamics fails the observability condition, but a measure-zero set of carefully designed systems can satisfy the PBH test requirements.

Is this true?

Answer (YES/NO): NO